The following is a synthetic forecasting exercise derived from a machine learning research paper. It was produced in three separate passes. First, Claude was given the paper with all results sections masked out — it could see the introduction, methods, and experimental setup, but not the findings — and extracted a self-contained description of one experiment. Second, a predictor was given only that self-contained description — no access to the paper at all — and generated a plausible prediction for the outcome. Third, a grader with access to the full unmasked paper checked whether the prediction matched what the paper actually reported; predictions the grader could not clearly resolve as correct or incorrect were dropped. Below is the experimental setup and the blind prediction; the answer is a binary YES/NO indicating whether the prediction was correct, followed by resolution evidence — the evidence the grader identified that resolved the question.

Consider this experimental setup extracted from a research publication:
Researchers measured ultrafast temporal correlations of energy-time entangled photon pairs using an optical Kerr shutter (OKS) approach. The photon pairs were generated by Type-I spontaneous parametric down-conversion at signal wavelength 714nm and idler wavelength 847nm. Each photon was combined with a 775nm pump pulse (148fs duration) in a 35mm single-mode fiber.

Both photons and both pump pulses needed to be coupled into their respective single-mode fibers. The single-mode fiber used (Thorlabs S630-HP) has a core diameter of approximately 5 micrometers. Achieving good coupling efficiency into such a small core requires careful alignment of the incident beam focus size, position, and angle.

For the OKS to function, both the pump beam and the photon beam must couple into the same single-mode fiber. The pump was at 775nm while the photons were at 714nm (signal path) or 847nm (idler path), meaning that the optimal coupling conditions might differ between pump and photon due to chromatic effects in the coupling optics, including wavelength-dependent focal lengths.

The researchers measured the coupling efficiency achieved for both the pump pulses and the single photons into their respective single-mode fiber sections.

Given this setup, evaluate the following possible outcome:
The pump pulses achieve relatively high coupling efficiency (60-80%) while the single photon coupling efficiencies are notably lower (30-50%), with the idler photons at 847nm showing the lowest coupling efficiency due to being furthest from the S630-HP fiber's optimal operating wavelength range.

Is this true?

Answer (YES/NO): NO